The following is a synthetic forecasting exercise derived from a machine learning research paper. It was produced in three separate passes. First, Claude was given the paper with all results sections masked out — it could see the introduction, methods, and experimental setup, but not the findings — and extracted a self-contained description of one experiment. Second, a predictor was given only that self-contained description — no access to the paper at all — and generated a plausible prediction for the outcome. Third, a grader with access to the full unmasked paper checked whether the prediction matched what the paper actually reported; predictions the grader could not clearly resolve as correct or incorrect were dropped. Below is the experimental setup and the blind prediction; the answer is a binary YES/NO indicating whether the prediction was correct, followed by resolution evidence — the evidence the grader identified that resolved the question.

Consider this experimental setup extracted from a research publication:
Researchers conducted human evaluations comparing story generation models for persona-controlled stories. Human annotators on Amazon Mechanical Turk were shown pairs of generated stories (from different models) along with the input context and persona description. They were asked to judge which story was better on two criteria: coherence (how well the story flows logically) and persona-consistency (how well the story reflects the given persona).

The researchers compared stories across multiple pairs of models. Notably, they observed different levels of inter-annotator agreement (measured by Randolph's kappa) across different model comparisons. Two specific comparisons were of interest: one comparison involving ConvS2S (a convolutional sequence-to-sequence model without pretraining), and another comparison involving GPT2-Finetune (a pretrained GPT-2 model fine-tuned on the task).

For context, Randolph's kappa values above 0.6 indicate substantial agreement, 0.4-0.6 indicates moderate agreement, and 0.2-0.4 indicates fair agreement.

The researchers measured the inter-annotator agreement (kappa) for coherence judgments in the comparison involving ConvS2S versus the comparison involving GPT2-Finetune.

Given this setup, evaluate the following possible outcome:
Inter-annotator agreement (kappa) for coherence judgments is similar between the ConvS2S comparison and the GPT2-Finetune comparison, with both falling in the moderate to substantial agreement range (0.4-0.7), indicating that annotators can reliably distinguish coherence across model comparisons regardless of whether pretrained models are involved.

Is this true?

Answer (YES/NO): NO